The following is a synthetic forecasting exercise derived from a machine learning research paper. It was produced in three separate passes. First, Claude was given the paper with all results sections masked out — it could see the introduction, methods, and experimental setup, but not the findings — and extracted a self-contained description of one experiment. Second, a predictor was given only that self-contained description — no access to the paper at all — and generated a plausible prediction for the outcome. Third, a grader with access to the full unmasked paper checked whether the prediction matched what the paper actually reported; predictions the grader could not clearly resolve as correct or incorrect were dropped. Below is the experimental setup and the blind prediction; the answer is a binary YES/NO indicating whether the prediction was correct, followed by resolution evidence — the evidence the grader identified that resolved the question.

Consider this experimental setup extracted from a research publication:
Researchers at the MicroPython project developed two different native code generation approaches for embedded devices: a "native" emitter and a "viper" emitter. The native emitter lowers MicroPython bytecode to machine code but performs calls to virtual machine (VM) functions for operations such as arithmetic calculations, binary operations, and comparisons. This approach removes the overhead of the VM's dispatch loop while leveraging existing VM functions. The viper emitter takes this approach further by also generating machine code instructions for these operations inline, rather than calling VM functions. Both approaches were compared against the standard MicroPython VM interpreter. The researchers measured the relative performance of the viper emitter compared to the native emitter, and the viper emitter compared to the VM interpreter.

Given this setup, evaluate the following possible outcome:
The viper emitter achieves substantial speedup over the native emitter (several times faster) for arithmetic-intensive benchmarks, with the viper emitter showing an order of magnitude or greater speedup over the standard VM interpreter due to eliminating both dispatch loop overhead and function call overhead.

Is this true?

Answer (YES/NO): YES